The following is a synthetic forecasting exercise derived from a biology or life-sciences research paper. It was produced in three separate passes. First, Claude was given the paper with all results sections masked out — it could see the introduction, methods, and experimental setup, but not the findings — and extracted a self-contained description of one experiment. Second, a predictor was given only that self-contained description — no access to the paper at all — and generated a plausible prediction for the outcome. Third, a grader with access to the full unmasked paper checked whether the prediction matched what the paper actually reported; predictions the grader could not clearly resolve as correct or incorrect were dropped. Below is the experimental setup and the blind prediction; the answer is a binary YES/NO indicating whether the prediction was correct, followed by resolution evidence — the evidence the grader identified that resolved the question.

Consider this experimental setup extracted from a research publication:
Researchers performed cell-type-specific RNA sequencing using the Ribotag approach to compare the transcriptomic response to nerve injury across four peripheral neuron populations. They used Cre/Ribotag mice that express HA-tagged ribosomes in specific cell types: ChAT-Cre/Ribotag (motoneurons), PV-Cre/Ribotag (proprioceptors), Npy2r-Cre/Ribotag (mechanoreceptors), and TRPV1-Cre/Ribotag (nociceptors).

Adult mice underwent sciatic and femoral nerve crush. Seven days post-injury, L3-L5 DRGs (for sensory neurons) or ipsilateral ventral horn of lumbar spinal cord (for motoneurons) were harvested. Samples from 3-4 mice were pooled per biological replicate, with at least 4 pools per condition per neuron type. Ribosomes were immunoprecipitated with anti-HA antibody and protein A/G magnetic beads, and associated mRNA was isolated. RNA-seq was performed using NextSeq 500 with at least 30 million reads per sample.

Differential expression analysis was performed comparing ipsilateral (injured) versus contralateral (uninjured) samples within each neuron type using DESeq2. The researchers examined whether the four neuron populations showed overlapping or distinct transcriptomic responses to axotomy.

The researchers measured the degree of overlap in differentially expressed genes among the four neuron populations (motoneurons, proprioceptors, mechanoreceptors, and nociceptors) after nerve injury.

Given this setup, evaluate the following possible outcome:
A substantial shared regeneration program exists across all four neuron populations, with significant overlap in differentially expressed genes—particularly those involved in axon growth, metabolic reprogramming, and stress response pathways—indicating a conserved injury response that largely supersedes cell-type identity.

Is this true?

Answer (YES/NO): NO